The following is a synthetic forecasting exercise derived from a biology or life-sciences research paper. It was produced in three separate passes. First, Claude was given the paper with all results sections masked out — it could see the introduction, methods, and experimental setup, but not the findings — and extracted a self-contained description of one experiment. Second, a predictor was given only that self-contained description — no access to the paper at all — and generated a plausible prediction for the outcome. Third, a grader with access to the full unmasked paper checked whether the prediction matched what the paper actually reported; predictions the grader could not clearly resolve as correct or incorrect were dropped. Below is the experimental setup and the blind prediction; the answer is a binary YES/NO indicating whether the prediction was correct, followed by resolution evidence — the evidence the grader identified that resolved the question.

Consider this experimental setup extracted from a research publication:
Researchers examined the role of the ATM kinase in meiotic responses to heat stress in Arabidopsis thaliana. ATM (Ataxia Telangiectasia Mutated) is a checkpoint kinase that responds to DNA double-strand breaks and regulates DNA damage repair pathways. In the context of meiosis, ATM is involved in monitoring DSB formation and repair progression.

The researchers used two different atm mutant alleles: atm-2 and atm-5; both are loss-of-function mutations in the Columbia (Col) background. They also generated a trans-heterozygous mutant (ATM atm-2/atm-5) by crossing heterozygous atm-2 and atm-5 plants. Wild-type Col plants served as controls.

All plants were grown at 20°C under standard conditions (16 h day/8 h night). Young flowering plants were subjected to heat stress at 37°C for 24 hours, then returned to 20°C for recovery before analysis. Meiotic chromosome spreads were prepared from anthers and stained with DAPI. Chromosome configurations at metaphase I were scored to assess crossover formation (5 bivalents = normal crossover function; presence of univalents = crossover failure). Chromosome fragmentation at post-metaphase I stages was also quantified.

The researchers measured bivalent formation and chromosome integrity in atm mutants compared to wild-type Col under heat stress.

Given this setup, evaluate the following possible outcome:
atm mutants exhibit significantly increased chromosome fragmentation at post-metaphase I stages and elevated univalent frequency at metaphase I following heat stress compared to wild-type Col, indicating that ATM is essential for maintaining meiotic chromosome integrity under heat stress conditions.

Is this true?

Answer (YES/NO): NO